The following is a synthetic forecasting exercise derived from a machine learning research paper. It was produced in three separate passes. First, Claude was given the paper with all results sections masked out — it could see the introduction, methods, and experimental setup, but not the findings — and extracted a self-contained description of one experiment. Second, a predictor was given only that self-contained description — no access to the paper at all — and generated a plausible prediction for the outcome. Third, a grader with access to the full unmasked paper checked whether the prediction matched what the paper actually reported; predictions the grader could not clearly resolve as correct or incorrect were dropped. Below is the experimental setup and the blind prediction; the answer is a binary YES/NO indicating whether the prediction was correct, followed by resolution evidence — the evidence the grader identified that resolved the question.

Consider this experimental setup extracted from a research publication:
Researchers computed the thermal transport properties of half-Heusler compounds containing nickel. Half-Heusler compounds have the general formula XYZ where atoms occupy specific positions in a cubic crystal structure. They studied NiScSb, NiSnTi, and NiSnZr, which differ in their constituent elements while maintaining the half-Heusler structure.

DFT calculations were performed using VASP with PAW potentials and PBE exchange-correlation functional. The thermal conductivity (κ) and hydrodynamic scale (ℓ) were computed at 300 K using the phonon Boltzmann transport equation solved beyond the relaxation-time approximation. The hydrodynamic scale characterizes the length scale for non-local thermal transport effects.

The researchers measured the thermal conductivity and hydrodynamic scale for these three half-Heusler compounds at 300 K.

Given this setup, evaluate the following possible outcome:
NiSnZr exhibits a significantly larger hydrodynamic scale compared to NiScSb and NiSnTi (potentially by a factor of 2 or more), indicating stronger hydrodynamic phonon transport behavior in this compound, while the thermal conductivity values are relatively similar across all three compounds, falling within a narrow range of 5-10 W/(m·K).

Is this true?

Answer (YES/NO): NO